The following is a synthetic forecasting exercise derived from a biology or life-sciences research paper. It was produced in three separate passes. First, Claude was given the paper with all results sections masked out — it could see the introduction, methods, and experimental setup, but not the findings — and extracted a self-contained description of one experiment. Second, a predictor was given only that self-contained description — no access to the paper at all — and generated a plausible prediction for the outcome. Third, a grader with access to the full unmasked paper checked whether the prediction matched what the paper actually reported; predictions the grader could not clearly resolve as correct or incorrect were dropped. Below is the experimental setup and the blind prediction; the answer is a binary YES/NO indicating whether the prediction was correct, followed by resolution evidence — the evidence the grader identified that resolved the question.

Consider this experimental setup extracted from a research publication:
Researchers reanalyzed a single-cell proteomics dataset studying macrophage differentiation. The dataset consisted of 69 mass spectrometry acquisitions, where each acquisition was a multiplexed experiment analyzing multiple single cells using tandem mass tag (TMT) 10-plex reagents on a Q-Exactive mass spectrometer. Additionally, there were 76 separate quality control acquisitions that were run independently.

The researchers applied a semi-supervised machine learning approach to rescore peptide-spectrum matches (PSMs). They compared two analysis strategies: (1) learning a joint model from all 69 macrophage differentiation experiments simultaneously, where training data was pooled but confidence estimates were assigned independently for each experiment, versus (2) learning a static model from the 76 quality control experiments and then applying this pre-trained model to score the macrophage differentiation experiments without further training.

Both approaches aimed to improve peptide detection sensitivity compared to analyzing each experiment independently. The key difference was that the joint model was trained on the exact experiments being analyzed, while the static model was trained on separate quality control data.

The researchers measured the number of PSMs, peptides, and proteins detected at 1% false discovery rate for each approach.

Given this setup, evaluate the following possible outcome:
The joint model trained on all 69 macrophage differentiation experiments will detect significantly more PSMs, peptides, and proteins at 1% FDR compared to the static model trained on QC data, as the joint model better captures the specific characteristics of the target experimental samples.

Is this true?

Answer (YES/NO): NO